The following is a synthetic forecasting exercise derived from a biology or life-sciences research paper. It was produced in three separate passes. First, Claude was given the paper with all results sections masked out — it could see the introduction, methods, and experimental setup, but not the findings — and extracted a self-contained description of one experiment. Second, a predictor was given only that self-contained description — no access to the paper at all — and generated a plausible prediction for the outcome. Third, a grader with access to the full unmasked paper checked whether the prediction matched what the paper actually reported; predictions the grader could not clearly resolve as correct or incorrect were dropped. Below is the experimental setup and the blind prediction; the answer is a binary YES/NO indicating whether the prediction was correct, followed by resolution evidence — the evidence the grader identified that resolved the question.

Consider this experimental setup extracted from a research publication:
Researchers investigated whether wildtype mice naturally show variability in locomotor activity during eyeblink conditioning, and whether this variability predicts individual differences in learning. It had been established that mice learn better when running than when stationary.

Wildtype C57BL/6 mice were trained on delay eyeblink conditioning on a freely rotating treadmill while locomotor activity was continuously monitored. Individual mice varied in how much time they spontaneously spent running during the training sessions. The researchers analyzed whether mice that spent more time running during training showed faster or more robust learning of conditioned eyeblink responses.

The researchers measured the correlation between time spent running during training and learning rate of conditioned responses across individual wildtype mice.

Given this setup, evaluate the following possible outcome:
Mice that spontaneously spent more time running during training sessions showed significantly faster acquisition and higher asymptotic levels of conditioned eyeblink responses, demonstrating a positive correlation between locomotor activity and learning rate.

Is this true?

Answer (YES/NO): NO